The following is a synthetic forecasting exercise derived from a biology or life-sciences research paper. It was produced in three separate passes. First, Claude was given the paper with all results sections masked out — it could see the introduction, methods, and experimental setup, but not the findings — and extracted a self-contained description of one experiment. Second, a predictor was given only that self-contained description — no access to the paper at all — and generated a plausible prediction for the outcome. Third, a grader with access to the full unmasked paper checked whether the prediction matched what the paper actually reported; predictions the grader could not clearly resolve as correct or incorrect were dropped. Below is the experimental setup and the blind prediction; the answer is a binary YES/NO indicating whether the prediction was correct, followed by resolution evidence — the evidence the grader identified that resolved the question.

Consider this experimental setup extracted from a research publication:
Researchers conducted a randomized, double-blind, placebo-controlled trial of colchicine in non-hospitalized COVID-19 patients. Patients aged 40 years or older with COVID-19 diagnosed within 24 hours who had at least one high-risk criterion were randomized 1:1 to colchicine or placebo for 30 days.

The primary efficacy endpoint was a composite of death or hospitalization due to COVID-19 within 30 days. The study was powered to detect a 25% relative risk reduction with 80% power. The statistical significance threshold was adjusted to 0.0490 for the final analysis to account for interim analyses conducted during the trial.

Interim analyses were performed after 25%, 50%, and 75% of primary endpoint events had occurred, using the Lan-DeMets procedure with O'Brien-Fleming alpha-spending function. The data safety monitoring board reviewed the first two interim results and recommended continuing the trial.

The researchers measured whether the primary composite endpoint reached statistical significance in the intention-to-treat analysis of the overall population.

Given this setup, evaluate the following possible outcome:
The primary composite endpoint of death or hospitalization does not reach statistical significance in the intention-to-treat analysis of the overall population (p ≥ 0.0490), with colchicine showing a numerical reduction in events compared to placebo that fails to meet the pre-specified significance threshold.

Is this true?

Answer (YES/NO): YES